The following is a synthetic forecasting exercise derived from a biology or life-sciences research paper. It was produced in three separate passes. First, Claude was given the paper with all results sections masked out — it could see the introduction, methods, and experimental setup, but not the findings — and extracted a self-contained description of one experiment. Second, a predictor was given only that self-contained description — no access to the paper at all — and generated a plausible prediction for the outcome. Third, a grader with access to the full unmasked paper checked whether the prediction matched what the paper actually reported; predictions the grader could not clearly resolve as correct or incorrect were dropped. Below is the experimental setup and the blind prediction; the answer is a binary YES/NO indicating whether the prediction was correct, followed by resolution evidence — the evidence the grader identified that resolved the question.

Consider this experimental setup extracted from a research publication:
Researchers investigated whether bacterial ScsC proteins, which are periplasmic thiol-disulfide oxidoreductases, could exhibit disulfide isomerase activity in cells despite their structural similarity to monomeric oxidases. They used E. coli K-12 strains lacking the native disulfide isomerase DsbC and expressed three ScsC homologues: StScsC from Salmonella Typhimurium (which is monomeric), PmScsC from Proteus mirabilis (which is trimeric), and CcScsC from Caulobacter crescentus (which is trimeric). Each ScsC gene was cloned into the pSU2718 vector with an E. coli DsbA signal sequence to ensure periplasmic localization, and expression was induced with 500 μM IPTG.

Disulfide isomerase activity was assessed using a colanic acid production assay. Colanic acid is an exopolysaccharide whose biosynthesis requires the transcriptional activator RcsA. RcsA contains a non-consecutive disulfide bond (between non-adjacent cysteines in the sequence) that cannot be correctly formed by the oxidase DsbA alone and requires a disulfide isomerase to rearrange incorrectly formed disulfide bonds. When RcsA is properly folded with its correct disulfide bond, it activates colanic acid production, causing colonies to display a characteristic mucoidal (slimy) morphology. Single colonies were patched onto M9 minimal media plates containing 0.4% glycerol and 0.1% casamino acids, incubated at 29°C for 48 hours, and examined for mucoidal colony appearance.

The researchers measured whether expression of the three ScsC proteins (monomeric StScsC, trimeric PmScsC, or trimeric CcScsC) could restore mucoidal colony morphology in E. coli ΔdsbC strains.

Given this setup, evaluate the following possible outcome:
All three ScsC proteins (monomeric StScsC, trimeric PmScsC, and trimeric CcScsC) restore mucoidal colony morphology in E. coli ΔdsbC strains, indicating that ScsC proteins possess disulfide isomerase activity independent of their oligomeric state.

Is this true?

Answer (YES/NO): YES